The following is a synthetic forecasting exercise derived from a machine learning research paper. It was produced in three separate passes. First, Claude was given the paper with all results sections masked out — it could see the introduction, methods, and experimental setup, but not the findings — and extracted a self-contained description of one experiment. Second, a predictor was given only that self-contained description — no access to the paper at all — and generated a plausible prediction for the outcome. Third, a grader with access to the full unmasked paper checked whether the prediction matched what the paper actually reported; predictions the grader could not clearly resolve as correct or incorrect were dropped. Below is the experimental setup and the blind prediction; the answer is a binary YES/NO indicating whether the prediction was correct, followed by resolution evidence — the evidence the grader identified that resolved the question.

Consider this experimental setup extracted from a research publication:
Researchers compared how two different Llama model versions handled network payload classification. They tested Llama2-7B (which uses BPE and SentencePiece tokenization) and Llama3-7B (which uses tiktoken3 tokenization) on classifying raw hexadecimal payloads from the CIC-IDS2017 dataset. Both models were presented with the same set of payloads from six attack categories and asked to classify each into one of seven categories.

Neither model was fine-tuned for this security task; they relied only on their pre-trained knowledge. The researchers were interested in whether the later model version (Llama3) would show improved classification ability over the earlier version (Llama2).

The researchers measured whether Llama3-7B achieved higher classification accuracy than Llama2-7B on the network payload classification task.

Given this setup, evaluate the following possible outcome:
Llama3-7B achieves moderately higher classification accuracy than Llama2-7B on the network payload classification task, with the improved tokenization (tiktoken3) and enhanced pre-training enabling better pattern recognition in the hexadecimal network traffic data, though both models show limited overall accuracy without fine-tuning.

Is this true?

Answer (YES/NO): NO